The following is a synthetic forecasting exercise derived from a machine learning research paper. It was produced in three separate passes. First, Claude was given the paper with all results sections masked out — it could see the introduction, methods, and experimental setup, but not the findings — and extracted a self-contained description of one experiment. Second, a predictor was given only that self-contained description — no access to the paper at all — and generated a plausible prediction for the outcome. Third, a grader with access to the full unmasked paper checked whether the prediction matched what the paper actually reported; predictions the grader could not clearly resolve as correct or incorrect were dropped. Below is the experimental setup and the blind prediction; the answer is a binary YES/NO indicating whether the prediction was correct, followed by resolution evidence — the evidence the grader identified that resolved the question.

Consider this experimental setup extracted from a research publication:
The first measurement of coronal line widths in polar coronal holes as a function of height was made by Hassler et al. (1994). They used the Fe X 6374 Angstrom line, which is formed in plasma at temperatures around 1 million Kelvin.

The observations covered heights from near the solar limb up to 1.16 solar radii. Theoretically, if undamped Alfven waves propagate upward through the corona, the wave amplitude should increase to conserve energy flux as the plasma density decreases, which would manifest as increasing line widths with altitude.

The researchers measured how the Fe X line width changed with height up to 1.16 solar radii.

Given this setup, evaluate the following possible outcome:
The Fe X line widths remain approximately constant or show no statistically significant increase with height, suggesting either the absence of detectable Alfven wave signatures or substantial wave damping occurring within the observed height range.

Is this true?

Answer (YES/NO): NO